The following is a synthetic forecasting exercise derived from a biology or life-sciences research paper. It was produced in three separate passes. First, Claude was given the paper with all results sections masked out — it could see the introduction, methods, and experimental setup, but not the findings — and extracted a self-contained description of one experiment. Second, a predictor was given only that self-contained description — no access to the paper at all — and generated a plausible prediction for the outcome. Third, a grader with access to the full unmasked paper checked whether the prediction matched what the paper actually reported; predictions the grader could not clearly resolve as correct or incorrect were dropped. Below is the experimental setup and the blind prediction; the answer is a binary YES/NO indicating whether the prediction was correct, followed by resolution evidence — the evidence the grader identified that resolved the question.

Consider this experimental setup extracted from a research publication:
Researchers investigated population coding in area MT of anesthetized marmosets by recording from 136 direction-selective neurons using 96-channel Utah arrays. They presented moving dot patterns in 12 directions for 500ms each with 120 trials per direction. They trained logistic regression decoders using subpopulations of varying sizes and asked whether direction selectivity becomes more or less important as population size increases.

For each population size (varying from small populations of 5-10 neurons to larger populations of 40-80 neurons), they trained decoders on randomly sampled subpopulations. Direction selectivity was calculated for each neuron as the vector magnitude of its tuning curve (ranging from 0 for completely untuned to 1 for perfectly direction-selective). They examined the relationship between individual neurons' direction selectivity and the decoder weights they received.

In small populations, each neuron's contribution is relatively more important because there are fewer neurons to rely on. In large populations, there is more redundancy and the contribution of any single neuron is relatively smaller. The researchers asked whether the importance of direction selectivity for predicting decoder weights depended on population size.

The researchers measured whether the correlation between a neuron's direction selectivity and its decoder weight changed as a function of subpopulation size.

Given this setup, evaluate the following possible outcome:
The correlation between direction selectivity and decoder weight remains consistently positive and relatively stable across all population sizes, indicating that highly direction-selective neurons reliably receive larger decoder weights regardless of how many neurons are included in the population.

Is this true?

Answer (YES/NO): YES